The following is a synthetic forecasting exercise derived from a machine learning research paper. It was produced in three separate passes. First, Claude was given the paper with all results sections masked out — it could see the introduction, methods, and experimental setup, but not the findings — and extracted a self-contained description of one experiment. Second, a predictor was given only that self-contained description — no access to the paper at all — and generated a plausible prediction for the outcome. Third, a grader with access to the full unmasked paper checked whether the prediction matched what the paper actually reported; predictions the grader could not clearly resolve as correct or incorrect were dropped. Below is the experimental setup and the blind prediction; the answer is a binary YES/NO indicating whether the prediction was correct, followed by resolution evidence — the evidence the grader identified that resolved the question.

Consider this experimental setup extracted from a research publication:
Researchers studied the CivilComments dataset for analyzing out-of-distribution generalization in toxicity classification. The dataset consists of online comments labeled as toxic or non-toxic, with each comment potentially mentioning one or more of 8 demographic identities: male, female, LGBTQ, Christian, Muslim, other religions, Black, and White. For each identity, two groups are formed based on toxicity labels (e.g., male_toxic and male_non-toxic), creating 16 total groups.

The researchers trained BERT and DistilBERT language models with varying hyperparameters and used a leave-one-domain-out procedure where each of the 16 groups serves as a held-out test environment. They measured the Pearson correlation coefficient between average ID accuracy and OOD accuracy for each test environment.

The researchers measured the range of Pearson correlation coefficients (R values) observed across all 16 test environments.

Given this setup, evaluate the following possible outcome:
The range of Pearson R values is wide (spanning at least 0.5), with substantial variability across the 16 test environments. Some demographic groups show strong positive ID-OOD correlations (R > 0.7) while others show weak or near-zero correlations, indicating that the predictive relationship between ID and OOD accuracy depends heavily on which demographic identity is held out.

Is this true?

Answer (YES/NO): NO